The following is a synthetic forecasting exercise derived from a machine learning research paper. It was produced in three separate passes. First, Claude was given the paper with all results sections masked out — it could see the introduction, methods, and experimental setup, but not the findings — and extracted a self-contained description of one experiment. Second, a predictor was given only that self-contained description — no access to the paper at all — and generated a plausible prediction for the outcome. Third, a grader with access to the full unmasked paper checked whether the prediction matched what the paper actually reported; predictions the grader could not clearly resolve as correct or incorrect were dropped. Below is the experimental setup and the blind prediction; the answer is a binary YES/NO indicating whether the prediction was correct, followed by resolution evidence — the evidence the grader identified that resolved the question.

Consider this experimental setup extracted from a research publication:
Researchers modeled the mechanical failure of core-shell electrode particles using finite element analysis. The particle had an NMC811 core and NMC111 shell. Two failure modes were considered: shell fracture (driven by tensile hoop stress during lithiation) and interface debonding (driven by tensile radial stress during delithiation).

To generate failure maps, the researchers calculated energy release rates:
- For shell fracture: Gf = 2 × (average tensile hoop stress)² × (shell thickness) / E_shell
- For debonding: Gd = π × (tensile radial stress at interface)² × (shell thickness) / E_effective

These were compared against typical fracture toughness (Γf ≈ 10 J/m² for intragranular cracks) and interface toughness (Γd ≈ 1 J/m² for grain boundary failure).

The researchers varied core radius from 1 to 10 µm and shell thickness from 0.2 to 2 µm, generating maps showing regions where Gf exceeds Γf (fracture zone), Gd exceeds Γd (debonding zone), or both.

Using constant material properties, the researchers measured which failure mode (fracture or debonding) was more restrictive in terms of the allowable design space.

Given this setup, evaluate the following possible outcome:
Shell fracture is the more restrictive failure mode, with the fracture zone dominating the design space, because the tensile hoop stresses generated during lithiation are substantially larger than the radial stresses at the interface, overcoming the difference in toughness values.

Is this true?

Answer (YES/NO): NO